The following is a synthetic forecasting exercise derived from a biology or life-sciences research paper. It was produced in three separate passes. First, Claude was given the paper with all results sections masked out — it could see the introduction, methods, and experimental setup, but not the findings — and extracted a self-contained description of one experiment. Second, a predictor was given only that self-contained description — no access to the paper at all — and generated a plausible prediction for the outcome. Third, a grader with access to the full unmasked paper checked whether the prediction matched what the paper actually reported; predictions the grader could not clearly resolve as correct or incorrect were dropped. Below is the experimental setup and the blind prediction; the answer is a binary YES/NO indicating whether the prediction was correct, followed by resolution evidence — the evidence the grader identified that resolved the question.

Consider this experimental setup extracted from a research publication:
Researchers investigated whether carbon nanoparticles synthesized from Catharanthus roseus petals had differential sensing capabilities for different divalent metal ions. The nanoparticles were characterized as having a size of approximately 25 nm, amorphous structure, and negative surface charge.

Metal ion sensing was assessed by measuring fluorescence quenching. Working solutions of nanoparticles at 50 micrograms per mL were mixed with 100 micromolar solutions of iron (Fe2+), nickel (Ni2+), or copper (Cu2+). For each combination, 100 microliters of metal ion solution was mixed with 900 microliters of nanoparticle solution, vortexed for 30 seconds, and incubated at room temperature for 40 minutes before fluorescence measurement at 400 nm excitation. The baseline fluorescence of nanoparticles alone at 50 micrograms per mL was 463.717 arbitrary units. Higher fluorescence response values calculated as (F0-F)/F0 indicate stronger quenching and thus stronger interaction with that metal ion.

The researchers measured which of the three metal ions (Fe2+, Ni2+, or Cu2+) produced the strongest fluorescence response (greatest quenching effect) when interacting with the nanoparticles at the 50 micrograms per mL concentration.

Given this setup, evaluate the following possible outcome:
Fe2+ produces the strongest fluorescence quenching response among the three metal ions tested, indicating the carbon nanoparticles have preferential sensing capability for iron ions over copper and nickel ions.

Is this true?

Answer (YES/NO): YES